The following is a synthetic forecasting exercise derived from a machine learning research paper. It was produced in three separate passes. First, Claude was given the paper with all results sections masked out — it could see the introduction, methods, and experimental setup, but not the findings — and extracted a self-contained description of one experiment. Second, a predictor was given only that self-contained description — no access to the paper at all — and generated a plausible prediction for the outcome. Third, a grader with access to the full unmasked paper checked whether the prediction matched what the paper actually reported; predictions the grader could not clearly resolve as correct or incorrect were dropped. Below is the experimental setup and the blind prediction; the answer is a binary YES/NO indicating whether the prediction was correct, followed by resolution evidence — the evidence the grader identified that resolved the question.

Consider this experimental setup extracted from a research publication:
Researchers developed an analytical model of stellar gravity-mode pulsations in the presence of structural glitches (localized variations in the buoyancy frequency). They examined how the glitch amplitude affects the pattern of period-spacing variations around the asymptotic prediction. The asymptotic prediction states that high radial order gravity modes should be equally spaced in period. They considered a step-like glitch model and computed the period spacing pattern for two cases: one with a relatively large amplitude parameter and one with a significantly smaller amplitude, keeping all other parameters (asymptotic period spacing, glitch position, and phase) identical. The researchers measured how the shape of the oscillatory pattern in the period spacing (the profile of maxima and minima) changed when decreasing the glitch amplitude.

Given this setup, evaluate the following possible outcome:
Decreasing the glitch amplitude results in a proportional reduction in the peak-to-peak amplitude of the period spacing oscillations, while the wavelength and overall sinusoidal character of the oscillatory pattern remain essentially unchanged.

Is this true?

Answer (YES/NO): NO